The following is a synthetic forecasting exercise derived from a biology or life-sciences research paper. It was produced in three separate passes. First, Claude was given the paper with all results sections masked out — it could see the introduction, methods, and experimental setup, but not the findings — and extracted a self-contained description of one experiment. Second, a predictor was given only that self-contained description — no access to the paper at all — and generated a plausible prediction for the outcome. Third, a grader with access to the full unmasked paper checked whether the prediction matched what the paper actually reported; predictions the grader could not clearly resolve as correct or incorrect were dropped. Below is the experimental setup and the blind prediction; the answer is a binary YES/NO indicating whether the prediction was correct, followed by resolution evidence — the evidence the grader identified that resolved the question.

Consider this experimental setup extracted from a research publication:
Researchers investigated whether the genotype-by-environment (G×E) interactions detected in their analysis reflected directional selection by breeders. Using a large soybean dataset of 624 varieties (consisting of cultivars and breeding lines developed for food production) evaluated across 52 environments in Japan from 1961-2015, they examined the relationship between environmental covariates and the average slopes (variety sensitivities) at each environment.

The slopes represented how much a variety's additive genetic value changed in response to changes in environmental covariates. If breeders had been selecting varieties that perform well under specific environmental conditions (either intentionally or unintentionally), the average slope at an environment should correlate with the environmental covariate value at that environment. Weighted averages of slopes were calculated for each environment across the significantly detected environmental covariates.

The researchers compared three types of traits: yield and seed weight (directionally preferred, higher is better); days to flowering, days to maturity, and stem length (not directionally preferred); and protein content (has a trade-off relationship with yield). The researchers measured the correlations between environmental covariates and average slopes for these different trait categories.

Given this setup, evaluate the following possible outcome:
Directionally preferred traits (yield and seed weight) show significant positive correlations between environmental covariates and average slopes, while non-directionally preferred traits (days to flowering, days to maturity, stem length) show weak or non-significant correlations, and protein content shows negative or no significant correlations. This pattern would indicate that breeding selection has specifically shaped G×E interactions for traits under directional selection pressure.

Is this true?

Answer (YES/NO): YES